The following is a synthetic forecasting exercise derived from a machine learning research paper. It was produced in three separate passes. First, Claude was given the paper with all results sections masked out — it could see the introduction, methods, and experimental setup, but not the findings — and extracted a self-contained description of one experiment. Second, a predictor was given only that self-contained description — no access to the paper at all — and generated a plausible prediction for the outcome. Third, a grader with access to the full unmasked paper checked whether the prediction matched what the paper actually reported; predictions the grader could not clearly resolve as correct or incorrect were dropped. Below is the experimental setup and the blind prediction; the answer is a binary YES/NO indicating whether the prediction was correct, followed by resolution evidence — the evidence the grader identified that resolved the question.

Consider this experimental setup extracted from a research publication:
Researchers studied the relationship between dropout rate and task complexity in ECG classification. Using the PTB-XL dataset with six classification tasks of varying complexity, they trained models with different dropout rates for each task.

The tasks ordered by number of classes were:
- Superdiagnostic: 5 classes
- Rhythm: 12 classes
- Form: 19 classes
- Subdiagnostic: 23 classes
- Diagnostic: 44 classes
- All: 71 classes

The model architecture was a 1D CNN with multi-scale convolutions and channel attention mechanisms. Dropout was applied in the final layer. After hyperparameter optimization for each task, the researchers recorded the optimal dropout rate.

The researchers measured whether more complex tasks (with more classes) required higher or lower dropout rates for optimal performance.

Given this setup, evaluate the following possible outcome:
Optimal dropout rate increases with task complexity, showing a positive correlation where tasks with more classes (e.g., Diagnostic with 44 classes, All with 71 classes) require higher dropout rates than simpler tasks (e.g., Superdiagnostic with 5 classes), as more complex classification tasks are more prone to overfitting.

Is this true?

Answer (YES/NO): NO